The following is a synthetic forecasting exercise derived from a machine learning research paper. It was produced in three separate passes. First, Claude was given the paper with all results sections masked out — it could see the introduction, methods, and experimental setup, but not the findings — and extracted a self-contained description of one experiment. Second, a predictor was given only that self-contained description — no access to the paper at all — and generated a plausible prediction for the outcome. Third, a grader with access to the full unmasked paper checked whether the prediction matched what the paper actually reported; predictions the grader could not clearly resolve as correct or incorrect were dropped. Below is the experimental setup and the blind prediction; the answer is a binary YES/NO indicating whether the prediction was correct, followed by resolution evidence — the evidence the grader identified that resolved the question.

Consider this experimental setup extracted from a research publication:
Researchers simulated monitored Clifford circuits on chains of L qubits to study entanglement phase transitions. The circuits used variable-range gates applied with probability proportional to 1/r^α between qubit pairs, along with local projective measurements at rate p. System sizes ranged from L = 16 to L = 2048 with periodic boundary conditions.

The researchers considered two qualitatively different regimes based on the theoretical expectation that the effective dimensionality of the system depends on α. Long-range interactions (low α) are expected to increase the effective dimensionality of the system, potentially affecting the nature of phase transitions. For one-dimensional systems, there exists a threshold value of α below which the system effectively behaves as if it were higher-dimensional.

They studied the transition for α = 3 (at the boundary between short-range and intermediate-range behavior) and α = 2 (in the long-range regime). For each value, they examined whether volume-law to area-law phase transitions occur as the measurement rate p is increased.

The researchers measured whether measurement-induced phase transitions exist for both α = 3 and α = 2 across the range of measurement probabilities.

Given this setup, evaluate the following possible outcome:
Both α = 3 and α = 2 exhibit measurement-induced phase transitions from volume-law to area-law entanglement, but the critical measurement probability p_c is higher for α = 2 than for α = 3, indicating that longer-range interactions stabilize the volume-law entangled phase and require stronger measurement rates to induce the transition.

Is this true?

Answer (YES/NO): NO